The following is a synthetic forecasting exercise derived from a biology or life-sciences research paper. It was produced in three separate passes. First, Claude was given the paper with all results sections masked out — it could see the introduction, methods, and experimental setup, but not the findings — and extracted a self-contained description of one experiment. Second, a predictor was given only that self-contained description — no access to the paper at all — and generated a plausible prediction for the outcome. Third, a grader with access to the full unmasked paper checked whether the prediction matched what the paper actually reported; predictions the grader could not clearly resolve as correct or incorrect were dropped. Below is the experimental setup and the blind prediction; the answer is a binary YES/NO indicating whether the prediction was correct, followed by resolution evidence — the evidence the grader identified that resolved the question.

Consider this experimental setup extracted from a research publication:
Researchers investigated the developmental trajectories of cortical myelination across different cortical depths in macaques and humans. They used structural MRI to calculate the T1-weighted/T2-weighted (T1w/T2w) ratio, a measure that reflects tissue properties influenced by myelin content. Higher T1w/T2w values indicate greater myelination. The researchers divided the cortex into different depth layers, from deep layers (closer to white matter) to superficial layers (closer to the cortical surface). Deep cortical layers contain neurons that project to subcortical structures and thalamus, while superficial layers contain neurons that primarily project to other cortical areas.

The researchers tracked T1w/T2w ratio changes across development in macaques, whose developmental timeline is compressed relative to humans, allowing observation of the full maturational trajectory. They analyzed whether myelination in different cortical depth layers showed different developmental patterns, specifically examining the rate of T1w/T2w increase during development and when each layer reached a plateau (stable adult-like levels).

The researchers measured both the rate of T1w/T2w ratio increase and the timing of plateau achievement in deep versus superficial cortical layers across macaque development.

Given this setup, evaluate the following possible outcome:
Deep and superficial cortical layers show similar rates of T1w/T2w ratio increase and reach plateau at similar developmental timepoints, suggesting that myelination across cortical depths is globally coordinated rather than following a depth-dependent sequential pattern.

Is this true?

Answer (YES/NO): NO